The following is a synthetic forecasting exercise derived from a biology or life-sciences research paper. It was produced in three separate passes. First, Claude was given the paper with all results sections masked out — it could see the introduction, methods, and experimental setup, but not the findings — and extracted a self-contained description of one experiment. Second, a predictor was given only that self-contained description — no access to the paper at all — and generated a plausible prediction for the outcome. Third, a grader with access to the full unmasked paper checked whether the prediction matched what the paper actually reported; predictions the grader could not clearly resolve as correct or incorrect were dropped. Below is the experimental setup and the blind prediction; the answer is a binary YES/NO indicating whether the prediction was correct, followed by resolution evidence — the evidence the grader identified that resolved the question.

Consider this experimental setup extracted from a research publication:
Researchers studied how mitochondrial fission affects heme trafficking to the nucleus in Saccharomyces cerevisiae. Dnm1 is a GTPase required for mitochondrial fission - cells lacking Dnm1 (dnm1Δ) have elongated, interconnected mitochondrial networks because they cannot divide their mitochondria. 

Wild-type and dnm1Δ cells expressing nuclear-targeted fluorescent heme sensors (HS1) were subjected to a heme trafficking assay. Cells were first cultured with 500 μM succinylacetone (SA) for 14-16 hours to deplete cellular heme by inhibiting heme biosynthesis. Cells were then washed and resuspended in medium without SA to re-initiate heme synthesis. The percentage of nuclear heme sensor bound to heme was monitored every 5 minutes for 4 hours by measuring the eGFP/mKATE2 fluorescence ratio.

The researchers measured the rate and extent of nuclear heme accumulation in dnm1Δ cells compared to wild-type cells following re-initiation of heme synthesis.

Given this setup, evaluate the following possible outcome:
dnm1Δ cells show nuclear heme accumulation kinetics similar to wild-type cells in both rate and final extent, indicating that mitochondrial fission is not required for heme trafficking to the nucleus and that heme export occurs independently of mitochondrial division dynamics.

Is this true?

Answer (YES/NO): NO